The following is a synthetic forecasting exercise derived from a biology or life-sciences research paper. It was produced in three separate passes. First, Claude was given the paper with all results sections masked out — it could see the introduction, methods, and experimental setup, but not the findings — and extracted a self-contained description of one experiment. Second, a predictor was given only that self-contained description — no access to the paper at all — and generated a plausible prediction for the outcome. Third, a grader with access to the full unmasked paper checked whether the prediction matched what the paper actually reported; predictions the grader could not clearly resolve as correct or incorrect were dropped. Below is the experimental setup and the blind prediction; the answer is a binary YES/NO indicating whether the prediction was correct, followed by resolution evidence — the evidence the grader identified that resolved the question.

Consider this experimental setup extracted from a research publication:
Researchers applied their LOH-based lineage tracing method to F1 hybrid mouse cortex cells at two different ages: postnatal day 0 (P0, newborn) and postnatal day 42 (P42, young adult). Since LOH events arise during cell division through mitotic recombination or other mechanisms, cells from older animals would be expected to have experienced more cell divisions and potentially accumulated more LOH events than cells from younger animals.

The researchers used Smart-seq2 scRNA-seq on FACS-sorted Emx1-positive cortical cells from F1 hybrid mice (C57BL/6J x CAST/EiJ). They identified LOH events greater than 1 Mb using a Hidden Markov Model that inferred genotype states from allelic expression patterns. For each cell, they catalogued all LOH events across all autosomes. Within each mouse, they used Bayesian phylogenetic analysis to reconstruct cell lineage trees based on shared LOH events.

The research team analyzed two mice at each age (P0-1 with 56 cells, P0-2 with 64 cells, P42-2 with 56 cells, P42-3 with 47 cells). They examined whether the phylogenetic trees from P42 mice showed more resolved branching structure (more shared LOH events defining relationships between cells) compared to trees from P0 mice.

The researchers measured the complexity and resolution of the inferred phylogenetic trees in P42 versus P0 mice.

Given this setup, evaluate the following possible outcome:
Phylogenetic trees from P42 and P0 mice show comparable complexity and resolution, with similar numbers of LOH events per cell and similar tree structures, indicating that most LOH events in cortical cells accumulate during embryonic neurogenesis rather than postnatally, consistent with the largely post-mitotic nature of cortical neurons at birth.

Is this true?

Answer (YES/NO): YES